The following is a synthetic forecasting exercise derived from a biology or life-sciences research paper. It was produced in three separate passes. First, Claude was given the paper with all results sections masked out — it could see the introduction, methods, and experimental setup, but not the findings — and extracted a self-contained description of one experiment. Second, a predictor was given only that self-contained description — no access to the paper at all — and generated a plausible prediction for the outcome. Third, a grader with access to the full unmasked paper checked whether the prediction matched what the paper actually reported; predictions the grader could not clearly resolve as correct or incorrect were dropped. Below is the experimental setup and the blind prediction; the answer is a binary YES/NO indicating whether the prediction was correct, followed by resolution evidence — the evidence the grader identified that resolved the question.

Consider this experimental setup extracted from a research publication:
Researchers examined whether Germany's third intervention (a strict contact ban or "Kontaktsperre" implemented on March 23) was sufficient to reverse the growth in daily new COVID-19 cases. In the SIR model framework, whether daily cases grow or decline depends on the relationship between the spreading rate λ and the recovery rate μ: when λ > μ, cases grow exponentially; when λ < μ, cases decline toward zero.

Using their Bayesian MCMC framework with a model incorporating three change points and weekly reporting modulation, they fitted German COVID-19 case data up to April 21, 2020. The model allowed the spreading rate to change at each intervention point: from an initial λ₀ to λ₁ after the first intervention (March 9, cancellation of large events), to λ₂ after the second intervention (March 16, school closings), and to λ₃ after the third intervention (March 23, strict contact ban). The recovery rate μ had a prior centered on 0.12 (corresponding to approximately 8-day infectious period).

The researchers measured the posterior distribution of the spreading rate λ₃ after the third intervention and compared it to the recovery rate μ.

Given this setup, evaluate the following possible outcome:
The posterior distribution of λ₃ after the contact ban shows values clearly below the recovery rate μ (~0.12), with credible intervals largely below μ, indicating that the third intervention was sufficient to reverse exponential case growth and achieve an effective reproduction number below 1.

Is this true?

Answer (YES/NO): YES